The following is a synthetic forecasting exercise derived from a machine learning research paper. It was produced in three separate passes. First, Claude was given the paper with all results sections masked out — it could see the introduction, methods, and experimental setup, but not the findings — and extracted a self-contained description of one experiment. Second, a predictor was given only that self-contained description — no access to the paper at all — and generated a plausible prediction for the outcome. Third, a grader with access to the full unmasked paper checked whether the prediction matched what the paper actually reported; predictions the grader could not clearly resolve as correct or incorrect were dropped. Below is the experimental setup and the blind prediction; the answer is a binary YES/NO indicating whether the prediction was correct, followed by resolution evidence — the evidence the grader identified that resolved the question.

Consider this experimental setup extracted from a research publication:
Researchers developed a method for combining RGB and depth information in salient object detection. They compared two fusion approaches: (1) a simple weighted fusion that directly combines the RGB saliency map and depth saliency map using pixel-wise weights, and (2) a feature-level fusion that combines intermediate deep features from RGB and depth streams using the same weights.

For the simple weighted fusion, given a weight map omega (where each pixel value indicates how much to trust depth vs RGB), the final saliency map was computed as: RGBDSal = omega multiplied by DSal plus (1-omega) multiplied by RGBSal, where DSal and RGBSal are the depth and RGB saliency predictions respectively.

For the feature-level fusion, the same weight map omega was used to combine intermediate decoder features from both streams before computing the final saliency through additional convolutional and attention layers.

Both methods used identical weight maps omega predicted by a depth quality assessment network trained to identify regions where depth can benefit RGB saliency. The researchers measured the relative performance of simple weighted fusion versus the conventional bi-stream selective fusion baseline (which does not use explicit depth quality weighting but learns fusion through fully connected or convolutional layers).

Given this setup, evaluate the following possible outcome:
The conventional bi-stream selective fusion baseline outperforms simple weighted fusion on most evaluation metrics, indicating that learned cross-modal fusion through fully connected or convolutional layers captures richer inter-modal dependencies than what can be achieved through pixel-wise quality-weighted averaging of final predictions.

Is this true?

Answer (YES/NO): YES